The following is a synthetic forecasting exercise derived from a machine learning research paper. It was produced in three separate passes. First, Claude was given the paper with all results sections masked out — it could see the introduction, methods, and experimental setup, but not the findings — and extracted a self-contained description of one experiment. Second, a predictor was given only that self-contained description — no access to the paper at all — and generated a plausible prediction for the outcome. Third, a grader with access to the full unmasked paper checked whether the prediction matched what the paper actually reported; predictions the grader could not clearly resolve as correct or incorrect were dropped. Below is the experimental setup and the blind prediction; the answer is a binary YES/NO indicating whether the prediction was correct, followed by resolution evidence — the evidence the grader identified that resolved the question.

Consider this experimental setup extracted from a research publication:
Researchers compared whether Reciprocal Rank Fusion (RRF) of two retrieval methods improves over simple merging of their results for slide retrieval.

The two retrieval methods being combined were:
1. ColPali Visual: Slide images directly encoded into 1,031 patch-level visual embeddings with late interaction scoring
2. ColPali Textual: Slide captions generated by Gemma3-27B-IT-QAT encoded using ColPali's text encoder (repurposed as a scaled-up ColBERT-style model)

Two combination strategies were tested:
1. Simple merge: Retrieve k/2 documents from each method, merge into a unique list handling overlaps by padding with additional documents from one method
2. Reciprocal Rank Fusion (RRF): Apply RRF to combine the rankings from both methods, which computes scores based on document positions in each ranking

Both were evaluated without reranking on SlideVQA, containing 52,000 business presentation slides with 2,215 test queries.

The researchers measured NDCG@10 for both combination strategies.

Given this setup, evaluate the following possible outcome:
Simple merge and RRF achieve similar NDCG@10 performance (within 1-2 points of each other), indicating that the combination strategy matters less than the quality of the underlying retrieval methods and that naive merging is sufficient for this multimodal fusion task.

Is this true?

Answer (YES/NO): NO